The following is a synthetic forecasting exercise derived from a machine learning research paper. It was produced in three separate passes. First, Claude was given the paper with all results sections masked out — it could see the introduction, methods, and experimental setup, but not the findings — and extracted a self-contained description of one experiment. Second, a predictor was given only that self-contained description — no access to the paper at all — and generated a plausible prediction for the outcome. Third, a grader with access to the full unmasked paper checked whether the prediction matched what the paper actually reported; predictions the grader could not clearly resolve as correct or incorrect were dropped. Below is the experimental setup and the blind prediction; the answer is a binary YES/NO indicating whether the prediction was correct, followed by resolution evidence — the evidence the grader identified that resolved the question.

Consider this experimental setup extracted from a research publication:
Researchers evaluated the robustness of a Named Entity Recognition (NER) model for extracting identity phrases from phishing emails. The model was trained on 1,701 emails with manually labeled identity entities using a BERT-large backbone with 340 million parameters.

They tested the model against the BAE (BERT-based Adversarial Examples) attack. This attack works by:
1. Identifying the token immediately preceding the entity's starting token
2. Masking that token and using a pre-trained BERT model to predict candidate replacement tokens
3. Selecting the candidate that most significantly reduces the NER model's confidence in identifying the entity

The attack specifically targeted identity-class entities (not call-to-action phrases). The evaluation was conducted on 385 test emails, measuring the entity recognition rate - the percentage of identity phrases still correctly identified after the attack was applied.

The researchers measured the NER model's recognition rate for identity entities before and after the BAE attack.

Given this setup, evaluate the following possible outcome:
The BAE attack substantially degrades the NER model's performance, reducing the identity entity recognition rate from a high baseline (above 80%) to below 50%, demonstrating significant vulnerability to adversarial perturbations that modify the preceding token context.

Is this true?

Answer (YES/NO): NO